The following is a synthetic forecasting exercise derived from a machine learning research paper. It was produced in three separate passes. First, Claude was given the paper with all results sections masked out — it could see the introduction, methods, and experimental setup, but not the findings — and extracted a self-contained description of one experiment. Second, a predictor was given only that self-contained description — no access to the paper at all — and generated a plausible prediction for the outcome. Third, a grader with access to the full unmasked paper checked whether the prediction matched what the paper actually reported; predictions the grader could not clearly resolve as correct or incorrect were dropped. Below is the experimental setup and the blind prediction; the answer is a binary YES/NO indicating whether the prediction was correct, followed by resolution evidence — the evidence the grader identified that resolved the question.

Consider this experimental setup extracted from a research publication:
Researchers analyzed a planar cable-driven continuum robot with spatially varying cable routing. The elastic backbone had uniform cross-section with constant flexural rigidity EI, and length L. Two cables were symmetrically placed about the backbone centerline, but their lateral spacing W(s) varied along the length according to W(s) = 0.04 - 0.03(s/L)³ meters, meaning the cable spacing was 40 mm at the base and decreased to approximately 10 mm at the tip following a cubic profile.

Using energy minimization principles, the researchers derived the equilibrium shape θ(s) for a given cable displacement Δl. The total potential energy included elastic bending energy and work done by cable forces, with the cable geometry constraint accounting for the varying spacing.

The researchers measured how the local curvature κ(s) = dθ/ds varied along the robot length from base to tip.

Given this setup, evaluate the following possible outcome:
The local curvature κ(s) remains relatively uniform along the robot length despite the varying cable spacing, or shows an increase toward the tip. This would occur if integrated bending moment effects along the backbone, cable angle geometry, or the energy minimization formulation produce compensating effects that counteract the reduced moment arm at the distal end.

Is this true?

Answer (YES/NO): NO